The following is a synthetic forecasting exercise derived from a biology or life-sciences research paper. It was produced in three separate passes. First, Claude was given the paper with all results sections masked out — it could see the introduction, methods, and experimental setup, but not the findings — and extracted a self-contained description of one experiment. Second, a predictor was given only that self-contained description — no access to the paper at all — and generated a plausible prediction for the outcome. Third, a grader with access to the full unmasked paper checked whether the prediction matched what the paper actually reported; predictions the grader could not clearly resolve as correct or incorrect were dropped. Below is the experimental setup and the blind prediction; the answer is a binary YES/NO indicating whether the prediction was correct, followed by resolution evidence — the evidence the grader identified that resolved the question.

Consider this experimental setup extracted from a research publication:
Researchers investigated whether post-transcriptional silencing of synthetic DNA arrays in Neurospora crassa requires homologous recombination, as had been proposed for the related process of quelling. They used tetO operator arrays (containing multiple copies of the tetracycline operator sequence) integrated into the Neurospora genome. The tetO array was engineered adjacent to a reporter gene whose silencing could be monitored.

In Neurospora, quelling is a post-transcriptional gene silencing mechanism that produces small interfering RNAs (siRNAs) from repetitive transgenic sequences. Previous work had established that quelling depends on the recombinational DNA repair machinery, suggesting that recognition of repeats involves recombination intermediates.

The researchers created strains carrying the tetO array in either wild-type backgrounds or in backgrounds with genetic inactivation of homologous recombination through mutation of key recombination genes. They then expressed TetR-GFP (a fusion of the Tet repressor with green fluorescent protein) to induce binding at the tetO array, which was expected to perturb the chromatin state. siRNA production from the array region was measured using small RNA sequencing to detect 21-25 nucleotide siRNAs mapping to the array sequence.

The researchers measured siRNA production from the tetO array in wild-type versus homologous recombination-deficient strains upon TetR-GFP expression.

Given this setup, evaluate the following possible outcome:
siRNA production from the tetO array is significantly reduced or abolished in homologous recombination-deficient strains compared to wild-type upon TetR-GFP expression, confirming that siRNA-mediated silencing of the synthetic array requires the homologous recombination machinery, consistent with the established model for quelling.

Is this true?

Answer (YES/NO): NO